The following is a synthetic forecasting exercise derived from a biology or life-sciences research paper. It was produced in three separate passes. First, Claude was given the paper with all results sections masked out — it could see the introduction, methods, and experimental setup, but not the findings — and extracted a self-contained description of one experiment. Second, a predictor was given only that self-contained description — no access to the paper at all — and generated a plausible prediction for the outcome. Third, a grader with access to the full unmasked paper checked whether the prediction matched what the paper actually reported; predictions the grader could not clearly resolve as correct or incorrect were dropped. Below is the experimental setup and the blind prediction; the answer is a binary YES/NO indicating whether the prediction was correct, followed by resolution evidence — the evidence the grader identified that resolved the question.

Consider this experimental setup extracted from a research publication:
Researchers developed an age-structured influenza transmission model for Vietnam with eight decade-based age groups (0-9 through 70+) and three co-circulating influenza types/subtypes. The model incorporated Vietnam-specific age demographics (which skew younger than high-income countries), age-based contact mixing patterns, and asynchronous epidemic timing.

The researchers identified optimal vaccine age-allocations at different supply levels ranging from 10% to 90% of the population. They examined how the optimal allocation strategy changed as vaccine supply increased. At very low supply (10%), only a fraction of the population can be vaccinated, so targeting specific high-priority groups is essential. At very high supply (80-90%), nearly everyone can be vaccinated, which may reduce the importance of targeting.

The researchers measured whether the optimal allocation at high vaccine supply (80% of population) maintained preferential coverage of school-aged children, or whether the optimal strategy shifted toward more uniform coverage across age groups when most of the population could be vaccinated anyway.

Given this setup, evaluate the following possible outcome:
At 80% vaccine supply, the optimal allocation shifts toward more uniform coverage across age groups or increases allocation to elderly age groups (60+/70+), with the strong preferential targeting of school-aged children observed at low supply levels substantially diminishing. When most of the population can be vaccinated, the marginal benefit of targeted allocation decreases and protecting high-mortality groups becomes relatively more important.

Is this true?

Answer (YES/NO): YES